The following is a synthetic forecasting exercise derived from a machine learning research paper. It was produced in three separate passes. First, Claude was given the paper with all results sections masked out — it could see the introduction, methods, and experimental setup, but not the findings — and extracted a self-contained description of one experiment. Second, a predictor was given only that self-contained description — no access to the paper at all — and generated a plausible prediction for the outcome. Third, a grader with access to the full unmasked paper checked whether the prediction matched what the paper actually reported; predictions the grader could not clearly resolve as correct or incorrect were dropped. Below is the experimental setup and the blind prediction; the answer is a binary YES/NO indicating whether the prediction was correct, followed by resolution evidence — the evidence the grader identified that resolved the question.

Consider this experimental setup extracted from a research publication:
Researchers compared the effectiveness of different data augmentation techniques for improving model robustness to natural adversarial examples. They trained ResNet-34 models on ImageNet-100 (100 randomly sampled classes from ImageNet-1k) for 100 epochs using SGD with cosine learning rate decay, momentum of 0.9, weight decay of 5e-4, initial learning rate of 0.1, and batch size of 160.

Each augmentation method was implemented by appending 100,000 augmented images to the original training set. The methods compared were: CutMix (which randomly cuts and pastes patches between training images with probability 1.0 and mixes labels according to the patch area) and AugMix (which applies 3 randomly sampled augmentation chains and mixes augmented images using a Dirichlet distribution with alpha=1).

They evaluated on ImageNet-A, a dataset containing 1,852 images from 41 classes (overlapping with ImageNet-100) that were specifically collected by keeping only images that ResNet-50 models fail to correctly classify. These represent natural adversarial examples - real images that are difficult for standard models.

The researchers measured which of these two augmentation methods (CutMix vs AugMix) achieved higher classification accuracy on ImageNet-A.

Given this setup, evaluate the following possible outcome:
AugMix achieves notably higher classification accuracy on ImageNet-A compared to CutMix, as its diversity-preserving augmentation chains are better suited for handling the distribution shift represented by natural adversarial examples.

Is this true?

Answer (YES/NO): NO